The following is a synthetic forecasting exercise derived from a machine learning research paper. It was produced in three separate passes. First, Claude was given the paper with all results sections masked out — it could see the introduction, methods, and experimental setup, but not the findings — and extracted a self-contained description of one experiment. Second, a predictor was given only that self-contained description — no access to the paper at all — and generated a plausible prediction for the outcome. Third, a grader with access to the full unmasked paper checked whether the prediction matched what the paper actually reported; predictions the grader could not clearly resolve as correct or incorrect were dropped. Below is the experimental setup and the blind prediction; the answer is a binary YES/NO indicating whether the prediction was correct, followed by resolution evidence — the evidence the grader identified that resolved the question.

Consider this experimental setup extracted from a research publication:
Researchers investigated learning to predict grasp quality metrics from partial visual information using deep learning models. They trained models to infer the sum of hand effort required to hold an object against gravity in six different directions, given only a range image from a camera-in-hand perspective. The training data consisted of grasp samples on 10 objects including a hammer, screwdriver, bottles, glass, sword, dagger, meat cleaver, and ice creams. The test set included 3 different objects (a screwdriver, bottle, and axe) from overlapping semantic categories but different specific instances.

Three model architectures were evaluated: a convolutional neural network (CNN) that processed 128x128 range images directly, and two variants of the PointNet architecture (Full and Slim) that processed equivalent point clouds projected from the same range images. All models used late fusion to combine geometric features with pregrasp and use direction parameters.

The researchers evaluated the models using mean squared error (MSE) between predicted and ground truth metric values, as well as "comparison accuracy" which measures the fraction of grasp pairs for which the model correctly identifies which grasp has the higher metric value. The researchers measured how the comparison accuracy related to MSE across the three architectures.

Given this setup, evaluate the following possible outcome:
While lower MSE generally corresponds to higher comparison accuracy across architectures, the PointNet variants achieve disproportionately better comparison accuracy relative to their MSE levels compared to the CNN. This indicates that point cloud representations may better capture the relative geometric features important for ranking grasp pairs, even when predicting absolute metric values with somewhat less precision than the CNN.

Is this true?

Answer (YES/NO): NO